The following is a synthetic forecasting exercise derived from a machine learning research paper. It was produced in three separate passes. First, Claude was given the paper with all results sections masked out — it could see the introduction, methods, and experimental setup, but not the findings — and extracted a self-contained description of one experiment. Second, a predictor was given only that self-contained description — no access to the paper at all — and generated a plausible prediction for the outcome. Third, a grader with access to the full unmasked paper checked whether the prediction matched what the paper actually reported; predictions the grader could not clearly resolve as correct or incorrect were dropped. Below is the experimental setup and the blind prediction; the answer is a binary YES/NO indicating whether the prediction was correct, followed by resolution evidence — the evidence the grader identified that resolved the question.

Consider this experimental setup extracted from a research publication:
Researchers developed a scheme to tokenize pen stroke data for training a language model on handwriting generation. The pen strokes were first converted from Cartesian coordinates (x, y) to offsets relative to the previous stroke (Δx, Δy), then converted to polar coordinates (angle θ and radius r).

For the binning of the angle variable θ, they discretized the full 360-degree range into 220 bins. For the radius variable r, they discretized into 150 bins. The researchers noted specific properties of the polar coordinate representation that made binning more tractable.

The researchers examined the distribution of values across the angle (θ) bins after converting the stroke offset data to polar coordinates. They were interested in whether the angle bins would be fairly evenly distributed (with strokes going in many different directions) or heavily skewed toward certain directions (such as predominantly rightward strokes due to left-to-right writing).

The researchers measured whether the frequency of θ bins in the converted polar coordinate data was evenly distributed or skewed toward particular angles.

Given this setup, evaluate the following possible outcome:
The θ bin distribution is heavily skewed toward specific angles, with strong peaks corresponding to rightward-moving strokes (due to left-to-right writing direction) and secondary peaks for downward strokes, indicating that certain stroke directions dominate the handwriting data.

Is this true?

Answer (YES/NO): NO